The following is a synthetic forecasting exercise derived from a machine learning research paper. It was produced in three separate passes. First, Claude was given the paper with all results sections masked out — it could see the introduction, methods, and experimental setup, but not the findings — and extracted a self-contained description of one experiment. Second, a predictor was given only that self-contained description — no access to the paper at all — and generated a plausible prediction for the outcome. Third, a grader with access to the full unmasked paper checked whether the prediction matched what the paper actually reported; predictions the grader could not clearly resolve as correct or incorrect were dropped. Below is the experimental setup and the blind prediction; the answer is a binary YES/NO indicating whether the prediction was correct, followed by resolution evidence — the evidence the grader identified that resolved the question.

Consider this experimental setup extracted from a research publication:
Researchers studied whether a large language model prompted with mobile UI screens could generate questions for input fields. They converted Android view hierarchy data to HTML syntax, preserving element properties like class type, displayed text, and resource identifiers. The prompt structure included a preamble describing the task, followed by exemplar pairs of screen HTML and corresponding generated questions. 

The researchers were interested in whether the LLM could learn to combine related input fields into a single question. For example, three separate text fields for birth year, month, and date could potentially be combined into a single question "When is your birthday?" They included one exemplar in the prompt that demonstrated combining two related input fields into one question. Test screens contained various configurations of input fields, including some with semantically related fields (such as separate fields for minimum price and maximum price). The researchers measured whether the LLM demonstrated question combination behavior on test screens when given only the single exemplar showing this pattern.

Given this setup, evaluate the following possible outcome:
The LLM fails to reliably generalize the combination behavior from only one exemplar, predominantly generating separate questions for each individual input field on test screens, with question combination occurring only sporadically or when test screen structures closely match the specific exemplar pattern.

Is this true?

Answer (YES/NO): YES